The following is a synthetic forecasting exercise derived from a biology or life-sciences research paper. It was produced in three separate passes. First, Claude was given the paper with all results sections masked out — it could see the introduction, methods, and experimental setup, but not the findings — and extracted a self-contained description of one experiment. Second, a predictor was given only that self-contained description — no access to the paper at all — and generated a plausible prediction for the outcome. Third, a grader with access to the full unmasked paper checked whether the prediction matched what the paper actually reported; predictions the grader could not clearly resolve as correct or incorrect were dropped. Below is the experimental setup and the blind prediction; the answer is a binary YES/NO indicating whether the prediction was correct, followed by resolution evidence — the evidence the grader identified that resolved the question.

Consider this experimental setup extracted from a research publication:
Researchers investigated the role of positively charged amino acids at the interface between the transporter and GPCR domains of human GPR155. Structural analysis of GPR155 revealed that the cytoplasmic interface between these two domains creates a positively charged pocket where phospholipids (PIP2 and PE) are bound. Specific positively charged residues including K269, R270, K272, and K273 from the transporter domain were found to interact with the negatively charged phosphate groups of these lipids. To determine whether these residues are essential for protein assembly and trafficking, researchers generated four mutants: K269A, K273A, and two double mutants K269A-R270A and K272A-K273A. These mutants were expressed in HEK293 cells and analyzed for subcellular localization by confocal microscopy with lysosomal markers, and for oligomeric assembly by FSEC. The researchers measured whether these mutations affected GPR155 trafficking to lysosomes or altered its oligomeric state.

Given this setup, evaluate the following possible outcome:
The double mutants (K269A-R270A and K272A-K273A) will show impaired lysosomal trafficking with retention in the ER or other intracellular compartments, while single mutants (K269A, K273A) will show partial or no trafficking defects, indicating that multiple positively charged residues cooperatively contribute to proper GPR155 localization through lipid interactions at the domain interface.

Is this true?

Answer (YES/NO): NO